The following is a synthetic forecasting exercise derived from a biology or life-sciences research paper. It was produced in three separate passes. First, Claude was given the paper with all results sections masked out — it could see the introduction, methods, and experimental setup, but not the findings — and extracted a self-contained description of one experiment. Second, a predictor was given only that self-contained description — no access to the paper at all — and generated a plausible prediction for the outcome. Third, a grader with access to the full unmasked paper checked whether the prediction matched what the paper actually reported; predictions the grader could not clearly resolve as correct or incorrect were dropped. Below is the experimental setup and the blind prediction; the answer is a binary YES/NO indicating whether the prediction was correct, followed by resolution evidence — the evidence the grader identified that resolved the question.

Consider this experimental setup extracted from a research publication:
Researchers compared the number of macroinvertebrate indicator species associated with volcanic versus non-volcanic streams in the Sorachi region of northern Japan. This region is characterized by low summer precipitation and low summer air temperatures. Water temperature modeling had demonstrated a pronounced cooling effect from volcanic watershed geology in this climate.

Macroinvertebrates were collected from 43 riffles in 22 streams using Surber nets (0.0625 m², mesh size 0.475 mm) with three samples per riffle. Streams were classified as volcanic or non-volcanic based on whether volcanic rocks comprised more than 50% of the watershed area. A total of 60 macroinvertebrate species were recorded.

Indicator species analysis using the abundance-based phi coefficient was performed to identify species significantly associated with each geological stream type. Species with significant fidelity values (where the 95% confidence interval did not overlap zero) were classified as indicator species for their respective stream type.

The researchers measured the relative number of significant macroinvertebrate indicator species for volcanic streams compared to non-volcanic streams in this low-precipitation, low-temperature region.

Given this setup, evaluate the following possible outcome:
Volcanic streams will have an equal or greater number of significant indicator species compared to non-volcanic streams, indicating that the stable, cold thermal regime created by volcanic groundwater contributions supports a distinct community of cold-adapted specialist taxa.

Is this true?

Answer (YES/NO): YES